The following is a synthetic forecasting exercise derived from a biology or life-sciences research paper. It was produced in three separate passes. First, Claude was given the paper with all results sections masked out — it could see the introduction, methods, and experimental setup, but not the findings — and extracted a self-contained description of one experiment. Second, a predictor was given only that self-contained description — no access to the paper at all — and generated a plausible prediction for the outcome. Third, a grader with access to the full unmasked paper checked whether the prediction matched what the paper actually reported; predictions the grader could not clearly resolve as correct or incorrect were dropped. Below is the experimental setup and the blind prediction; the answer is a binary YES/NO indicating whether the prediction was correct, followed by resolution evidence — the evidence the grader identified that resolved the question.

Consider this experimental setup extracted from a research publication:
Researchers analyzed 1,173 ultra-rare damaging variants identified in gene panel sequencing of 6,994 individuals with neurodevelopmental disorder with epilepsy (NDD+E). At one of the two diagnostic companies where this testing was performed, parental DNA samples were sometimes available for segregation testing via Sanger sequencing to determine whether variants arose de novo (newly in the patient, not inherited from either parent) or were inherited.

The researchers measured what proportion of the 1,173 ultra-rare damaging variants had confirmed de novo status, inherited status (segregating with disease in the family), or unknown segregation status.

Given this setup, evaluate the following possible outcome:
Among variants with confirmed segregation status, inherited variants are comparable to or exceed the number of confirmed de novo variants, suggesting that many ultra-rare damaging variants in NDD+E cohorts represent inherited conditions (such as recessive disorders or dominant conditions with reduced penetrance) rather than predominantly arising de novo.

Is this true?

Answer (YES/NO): NO